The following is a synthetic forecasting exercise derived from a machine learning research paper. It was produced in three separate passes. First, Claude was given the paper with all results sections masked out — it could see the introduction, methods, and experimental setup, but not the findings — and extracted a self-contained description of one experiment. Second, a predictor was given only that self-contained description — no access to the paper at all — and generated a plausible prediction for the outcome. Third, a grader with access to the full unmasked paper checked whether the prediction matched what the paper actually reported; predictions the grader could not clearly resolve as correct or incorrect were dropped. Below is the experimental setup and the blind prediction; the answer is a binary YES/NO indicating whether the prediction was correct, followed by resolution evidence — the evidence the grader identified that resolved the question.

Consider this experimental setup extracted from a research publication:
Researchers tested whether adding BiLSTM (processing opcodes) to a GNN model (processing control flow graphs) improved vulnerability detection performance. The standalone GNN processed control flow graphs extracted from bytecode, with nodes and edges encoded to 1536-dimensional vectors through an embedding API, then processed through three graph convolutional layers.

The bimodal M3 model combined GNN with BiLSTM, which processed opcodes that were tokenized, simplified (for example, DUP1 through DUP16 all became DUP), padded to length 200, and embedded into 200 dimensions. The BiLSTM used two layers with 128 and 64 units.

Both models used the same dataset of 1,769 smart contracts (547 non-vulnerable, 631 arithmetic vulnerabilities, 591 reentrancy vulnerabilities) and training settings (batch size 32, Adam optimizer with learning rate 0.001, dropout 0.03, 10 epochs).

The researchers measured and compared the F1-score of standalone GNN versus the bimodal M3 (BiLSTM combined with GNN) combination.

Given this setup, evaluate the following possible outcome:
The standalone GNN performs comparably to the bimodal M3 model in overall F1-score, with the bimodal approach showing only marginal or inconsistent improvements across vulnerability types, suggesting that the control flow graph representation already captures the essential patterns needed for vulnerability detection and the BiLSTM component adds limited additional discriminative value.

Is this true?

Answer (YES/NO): NO